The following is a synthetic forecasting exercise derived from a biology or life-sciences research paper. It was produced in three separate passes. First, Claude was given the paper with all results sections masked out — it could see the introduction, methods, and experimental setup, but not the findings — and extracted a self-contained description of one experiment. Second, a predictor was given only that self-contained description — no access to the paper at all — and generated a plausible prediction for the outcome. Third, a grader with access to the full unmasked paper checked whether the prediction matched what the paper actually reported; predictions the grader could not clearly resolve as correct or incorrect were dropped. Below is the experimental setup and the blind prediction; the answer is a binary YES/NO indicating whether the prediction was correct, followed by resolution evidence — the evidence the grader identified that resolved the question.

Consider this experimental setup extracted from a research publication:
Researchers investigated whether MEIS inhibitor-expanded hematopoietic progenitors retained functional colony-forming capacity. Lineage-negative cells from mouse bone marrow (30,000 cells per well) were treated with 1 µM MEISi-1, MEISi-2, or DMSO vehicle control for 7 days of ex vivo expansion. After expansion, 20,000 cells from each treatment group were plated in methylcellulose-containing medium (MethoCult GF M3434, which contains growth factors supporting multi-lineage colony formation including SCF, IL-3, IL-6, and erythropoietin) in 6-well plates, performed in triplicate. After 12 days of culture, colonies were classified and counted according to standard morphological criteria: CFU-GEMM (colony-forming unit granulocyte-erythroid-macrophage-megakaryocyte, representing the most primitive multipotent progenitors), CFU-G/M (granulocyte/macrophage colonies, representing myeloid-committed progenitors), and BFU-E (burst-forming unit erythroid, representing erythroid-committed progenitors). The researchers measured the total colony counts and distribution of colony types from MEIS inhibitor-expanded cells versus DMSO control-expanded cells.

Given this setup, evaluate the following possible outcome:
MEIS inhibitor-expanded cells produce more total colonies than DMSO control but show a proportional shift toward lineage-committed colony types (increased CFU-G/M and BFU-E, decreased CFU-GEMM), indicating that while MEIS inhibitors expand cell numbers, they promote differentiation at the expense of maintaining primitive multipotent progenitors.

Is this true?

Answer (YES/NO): NO